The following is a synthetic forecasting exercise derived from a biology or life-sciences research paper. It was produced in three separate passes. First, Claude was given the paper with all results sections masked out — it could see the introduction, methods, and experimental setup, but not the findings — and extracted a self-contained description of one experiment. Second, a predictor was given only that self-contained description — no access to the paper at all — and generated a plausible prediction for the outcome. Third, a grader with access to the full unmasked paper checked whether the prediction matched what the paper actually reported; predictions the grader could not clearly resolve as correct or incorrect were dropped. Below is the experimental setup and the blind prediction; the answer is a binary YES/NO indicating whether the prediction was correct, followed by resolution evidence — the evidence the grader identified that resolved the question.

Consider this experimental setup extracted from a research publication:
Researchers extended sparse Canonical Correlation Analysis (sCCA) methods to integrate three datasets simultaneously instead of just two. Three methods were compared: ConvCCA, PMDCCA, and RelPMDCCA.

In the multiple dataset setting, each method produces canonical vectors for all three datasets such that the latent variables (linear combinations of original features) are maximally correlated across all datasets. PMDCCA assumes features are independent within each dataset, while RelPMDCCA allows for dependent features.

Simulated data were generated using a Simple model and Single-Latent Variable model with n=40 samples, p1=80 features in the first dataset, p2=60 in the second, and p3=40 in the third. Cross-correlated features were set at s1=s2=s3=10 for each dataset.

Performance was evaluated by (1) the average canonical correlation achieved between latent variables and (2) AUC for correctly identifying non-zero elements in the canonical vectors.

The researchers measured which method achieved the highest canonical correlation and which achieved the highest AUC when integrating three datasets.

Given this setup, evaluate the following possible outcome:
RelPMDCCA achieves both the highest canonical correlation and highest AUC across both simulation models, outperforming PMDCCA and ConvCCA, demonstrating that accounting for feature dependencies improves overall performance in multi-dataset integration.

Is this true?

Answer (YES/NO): NO